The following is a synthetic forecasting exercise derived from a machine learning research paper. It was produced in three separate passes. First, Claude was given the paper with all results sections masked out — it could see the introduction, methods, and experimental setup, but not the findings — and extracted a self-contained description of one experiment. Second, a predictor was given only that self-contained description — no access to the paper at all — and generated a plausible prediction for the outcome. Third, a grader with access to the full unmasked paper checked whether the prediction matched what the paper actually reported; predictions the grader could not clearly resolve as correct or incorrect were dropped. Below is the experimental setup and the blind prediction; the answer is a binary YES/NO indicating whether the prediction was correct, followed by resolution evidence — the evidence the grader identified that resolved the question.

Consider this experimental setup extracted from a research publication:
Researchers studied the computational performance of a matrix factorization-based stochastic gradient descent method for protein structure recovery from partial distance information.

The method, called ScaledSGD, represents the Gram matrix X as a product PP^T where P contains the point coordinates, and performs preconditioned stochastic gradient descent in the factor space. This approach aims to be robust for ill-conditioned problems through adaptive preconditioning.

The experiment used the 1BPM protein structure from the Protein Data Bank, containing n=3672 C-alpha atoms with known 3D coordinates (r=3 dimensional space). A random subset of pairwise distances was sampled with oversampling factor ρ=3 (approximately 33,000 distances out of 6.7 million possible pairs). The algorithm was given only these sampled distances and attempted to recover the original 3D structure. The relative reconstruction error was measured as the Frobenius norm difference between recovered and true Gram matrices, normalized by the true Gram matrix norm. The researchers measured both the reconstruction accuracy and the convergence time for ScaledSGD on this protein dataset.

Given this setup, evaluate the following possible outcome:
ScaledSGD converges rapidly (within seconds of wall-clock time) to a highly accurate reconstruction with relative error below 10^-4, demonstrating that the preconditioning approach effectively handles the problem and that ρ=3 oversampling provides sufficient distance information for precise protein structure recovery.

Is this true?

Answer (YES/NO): NO